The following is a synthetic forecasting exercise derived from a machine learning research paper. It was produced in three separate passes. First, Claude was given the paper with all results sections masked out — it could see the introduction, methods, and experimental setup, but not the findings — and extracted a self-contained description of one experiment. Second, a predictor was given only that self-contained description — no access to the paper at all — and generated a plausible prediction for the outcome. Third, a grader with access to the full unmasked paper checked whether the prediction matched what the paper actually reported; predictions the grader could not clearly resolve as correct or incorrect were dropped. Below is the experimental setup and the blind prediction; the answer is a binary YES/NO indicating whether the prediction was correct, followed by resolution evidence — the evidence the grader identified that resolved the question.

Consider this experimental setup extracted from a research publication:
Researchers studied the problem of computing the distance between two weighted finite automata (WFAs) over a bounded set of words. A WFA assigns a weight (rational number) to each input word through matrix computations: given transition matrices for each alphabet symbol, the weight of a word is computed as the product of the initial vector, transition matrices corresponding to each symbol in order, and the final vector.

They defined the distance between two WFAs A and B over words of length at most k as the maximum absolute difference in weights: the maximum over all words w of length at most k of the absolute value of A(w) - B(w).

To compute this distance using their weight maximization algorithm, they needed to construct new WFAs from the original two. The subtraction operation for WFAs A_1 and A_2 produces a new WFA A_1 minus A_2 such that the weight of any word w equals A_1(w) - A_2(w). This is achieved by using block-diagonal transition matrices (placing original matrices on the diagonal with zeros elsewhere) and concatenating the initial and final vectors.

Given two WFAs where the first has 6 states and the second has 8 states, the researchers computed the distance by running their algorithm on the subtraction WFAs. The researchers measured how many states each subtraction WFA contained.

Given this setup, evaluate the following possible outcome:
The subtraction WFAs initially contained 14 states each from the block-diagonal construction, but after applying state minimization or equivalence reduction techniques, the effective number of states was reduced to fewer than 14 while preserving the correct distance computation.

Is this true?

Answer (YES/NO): NO